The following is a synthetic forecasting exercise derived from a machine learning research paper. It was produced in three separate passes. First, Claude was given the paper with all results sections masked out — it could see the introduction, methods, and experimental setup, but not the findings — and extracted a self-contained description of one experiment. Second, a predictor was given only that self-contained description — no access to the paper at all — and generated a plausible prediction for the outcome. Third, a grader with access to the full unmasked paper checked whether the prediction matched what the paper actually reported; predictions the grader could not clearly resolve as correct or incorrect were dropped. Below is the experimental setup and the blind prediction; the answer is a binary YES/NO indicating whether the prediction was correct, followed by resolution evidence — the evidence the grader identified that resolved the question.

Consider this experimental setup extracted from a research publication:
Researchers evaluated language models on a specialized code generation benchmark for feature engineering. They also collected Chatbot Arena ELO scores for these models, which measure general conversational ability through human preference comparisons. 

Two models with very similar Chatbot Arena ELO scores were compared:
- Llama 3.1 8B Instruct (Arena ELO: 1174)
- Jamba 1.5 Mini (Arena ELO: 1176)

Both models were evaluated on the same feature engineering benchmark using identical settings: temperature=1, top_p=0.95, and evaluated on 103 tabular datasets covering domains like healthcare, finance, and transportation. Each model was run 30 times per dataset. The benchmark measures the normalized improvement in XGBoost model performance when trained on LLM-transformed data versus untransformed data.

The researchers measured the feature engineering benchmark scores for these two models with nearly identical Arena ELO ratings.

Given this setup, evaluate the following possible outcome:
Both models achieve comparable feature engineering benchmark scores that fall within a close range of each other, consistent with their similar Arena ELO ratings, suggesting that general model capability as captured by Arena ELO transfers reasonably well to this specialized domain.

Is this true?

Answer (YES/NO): NO